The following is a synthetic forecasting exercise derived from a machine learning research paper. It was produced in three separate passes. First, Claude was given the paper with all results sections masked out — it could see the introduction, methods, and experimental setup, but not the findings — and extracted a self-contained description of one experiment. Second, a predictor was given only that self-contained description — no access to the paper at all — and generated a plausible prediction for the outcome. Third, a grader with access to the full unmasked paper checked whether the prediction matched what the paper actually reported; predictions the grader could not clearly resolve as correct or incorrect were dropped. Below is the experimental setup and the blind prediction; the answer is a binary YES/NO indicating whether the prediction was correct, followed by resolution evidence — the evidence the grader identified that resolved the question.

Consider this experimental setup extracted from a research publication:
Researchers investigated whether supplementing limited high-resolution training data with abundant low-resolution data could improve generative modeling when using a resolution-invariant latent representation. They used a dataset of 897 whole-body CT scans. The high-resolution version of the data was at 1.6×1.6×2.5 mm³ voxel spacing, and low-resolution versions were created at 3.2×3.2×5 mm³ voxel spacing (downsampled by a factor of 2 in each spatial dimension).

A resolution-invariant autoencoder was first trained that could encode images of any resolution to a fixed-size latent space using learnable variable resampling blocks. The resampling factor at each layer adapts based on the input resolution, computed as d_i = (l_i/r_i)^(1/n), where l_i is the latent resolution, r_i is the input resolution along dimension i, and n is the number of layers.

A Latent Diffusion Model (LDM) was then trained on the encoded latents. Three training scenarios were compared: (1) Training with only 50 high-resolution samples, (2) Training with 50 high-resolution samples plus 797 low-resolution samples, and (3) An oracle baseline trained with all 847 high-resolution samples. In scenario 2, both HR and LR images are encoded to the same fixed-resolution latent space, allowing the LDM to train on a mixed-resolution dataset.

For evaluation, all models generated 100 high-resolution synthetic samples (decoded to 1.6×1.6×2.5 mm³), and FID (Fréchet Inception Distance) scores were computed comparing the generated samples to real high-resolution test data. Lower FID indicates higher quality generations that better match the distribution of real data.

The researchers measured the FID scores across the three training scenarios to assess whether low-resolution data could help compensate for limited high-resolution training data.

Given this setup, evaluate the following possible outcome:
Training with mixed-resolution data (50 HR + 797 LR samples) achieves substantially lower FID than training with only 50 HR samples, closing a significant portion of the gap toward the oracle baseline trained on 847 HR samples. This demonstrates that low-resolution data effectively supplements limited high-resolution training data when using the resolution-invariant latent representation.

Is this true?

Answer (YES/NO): YES